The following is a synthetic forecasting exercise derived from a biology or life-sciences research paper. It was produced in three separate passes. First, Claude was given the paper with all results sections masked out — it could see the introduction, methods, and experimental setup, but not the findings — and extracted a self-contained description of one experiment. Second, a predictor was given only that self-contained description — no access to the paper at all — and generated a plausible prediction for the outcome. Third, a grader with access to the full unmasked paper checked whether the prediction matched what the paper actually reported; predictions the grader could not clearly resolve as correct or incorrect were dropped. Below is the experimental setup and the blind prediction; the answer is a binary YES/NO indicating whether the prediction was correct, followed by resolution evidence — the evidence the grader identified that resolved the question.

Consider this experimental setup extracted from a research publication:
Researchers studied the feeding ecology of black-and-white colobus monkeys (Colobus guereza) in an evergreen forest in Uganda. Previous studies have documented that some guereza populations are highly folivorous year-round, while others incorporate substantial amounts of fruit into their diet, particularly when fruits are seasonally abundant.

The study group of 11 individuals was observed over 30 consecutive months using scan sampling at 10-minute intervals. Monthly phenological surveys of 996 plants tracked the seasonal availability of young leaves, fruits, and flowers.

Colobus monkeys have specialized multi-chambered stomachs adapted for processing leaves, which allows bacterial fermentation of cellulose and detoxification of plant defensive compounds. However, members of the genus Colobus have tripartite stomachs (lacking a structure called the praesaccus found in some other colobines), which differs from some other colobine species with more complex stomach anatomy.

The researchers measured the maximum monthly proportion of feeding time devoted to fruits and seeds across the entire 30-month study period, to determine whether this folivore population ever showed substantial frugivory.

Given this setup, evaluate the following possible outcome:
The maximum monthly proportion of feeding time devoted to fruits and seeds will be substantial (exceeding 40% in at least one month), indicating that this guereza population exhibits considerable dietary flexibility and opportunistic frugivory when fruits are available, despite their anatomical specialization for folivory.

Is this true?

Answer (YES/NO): YES